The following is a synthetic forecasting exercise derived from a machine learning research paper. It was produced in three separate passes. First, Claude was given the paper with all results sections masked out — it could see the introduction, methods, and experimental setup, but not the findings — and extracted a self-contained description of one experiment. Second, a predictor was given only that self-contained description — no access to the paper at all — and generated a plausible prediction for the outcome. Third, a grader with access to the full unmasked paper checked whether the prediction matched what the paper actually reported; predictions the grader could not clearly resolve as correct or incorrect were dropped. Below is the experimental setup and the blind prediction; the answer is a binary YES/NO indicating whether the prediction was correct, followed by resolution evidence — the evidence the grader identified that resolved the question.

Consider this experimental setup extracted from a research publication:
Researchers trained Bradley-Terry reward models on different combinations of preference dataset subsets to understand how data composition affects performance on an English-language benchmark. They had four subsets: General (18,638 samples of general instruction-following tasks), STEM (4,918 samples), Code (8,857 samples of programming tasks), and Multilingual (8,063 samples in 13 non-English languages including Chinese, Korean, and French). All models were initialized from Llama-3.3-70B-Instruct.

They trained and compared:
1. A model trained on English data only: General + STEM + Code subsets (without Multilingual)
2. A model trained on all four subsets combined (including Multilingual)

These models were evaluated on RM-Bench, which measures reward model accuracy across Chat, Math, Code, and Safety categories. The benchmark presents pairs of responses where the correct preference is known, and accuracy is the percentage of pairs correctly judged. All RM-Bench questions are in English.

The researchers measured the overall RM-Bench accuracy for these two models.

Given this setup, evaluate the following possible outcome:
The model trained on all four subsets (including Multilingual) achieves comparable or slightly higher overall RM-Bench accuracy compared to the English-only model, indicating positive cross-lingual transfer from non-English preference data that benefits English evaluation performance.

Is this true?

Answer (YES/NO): NO